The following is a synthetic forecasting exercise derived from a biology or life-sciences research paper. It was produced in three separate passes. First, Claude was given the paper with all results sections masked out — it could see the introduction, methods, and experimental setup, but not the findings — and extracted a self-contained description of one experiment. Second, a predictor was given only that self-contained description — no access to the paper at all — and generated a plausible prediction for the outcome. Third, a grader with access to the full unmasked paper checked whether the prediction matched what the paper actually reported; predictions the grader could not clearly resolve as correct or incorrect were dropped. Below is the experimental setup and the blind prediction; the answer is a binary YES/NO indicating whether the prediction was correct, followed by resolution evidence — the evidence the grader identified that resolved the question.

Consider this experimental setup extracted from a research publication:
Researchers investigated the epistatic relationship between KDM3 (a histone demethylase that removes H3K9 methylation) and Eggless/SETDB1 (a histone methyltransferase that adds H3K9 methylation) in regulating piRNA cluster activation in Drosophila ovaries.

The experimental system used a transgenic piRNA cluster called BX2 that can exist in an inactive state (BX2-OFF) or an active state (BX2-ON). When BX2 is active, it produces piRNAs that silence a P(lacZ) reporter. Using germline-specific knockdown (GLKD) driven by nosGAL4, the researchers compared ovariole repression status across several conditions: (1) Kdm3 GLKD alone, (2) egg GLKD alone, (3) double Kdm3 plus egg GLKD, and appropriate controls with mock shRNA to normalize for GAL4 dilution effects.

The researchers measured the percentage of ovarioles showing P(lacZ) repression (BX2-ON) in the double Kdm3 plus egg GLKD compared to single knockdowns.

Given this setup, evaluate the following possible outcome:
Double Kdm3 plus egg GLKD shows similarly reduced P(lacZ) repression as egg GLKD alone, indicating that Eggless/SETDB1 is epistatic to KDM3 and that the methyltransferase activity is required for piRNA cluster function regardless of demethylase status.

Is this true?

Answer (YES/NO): YES